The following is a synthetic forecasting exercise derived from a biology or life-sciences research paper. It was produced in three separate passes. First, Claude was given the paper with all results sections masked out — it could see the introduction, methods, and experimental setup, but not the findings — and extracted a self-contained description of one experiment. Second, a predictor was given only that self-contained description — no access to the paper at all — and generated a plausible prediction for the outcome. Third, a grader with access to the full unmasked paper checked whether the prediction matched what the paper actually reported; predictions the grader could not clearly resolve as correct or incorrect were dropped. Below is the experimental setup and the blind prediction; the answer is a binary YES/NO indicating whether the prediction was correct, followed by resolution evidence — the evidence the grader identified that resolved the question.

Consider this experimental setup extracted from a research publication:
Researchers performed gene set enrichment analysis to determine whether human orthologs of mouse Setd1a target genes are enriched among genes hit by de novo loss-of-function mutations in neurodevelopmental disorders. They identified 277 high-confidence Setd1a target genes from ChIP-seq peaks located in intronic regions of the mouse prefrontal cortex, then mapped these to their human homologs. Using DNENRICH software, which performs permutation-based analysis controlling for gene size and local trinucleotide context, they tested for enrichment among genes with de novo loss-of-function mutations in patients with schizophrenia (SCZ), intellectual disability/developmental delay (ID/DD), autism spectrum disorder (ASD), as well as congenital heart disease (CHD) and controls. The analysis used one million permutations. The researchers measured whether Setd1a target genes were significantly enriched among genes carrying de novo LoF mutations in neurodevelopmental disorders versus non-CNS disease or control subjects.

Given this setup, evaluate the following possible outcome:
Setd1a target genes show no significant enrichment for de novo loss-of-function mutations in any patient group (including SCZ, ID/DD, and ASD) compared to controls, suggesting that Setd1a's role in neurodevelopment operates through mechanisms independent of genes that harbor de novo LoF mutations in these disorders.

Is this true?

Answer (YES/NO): NO